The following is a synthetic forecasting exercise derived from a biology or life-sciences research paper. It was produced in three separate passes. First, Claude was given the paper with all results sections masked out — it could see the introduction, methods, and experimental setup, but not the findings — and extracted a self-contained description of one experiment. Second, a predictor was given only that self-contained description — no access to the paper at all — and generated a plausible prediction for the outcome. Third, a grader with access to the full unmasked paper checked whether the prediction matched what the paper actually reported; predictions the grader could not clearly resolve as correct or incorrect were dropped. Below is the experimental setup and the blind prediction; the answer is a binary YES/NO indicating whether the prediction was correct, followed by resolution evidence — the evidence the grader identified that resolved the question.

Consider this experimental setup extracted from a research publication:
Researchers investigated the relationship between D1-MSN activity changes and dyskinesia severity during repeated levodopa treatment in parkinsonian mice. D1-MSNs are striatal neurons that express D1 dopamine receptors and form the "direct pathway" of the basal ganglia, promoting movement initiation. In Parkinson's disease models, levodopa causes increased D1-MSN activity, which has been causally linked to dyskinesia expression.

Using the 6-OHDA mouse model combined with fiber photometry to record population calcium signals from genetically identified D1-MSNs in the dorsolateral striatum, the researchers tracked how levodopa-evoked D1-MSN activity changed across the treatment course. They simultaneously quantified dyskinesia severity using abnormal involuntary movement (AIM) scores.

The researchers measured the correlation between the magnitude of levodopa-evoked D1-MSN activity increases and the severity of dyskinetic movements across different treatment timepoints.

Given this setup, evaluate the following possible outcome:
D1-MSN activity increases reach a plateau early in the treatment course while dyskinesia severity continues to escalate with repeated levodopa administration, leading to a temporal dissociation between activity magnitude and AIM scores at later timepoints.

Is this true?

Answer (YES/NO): NO